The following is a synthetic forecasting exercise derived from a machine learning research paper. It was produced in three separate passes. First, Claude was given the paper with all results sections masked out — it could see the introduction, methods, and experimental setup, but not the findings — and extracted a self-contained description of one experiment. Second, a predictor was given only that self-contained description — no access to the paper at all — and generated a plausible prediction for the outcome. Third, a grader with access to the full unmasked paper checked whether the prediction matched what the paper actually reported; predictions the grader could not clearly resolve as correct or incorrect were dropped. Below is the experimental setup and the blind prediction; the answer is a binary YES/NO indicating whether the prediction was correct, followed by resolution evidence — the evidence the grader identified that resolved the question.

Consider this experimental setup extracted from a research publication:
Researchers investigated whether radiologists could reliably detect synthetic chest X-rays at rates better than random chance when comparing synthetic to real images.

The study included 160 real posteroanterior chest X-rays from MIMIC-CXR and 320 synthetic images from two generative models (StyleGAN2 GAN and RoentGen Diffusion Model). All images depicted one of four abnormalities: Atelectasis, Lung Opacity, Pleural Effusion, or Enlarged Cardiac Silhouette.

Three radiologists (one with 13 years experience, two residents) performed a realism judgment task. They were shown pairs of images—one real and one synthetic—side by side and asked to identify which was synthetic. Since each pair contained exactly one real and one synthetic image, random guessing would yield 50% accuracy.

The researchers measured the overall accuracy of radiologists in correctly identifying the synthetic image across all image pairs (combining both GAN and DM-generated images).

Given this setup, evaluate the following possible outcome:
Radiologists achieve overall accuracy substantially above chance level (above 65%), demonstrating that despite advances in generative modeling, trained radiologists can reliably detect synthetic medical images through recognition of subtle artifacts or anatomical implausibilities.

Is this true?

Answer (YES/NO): NO